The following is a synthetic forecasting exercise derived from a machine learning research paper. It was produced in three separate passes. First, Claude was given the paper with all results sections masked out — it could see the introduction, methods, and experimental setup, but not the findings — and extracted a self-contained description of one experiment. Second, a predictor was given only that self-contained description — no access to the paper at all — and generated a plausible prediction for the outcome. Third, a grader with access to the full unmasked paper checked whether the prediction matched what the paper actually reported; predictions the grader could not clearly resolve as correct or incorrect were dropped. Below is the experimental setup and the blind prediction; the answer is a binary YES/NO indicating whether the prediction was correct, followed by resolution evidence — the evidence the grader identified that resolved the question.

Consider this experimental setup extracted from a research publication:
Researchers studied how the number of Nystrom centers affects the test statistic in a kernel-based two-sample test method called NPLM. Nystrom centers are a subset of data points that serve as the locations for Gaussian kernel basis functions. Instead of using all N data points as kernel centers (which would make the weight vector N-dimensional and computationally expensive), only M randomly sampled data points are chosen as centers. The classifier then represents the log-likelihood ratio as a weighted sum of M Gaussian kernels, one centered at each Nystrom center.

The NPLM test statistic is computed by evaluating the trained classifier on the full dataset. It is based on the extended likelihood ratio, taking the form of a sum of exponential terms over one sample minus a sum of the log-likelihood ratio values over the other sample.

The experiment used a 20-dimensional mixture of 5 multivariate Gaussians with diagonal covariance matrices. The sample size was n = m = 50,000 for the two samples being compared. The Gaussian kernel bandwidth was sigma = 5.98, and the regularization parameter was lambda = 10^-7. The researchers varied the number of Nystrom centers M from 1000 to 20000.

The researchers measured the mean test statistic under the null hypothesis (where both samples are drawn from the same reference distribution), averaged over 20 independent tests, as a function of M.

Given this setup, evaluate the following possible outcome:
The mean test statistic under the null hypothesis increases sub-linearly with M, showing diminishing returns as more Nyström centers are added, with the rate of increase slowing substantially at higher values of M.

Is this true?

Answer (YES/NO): YES